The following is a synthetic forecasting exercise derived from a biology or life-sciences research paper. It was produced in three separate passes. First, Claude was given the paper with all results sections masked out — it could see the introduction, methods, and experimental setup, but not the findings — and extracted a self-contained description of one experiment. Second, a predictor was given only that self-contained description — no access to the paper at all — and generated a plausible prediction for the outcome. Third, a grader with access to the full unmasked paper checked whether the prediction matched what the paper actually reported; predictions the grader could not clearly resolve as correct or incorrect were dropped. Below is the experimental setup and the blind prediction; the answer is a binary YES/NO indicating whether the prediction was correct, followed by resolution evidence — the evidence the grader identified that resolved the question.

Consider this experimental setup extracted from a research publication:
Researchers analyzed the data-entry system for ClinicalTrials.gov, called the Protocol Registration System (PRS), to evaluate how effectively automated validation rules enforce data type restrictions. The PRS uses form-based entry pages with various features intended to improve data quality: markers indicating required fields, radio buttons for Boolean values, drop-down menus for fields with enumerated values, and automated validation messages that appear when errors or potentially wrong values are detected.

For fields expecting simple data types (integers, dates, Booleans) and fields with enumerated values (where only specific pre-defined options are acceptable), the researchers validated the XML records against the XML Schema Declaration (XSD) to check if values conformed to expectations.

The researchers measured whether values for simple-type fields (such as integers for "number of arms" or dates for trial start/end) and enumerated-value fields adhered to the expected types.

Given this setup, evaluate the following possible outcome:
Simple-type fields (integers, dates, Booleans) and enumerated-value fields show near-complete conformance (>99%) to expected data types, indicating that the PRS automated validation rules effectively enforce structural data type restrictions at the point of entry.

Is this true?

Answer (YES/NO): YES